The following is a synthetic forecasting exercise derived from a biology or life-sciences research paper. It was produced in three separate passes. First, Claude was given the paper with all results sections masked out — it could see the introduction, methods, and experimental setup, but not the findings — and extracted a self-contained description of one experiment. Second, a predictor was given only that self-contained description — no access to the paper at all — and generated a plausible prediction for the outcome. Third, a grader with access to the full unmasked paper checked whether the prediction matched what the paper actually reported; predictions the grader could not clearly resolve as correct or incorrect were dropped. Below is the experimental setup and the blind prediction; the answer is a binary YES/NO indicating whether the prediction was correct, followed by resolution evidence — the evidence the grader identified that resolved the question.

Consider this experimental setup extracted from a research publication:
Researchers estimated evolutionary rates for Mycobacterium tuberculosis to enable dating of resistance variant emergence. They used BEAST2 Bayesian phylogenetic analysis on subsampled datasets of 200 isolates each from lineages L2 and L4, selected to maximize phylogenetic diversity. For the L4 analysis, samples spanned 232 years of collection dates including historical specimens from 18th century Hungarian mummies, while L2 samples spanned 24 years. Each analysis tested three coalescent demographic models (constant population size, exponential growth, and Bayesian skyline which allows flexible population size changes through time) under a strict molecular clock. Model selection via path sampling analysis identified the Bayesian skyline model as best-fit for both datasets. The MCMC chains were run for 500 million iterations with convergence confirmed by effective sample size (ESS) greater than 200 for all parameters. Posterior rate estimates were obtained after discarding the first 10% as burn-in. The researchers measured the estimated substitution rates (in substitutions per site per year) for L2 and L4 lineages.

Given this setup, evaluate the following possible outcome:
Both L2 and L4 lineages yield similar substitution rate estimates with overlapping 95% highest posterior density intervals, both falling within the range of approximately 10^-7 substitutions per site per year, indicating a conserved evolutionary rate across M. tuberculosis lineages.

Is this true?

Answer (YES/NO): YES